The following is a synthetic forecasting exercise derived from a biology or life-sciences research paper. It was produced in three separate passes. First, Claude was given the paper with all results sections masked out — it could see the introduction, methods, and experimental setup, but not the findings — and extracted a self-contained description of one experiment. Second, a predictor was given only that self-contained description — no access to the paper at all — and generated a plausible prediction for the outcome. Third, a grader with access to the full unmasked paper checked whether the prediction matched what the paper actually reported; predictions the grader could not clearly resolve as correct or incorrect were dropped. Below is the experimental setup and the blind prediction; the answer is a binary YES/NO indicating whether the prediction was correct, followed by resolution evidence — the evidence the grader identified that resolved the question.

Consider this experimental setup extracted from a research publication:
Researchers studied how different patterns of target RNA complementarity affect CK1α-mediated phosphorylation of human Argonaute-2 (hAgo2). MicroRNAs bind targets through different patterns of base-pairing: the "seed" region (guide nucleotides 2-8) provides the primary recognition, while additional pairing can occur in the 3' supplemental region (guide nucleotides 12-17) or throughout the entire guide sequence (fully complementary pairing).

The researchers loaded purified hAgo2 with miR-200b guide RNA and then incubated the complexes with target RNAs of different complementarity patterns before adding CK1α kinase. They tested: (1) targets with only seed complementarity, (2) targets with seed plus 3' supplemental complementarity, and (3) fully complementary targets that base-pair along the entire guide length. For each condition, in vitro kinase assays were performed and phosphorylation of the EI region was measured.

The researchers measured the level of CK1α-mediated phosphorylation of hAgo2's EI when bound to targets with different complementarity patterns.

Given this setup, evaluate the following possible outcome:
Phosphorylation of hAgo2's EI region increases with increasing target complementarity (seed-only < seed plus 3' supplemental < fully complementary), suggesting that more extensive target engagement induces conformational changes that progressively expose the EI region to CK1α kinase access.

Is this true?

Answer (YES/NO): NO